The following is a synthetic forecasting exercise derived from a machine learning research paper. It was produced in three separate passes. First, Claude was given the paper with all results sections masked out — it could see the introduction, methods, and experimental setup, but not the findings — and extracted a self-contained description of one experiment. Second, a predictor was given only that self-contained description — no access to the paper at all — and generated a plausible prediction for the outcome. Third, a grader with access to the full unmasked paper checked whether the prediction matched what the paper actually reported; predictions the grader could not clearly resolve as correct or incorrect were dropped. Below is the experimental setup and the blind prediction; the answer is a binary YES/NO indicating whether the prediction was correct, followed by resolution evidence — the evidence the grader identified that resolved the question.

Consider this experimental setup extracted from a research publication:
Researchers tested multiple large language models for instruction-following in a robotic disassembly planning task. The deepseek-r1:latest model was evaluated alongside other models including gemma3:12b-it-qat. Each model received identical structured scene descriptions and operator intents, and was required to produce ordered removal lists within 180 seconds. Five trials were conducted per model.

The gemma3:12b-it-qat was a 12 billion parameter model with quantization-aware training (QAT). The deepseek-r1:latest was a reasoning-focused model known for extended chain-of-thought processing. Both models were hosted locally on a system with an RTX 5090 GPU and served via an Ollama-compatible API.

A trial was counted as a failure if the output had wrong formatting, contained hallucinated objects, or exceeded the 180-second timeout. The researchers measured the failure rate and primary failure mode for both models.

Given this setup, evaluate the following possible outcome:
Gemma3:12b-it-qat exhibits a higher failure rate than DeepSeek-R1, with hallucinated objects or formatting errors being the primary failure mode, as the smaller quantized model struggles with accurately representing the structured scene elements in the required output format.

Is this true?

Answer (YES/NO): NO